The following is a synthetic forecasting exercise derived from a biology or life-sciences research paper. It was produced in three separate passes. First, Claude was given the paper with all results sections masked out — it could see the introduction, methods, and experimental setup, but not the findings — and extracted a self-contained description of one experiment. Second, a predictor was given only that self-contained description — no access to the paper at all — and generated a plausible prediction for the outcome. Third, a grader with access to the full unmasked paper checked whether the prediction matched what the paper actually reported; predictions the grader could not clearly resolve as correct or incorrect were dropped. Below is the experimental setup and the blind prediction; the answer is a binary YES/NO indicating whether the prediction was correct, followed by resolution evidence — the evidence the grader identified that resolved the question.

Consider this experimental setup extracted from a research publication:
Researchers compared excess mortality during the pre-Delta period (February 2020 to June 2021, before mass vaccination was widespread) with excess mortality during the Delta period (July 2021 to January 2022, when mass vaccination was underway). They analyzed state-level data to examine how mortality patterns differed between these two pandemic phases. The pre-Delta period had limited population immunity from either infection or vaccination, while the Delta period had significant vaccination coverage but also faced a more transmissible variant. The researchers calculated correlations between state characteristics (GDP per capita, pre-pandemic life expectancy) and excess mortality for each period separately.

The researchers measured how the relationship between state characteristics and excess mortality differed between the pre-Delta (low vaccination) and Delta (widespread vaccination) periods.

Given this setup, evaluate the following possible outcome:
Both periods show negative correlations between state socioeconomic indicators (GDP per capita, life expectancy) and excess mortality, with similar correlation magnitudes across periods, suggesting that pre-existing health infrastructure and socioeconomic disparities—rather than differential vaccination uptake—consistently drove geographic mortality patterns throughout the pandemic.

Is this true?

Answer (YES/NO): NO